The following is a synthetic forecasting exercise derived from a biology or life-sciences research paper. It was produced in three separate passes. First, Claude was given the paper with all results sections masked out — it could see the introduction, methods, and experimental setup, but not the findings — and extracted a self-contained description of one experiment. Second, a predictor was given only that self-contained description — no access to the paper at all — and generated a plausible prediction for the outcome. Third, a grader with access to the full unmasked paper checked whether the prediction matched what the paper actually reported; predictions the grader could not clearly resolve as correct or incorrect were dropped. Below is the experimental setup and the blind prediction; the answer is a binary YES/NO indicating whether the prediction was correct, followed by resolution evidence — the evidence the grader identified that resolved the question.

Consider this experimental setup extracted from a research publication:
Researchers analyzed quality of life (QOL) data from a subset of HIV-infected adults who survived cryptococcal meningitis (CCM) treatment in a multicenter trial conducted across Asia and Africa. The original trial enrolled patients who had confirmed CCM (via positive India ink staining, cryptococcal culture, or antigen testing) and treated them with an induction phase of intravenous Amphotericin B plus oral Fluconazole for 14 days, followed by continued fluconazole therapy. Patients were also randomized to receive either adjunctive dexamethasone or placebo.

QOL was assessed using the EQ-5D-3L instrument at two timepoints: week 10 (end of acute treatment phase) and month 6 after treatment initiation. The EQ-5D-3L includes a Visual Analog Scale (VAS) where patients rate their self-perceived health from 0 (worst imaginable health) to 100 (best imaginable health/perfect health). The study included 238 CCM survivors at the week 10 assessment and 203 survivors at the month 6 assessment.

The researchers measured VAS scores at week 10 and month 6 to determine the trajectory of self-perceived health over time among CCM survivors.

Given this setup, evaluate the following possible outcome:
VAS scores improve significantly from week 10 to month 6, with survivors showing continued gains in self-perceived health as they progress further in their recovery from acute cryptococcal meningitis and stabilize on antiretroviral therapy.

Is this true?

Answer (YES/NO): YES